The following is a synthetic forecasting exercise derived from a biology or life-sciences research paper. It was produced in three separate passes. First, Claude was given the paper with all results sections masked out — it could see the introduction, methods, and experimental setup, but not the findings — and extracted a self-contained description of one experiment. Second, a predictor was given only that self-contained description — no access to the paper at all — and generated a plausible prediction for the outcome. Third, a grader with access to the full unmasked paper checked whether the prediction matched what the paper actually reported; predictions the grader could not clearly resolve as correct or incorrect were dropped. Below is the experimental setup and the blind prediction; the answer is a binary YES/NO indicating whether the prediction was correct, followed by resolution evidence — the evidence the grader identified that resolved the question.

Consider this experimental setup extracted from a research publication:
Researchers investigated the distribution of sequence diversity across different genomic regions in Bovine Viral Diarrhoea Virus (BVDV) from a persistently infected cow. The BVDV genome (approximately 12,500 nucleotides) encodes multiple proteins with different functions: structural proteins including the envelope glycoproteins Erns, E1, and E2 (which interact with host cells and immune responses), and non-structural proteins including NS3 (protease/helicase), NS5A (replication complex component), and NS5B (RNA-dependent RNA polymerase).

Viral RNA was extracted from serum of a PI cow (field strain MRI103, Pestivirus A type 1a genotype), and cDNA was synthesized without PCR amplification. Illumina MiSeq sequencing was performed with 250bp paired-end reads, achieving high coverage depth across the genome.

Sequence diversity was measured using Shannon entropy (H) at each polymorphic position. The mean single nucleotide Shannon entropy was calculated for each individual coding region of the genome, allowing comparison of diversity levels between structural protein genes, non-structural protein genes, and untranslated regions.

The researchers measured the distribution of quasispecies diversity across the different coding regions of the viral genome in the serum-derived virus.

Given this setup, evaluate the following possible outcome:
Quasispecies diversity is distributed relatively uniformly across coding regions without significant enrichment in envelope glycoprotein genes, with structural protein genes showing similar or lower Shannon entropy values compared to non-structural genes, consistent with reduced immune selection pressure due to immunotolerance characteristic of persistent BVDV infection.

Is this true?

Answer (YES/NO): NO